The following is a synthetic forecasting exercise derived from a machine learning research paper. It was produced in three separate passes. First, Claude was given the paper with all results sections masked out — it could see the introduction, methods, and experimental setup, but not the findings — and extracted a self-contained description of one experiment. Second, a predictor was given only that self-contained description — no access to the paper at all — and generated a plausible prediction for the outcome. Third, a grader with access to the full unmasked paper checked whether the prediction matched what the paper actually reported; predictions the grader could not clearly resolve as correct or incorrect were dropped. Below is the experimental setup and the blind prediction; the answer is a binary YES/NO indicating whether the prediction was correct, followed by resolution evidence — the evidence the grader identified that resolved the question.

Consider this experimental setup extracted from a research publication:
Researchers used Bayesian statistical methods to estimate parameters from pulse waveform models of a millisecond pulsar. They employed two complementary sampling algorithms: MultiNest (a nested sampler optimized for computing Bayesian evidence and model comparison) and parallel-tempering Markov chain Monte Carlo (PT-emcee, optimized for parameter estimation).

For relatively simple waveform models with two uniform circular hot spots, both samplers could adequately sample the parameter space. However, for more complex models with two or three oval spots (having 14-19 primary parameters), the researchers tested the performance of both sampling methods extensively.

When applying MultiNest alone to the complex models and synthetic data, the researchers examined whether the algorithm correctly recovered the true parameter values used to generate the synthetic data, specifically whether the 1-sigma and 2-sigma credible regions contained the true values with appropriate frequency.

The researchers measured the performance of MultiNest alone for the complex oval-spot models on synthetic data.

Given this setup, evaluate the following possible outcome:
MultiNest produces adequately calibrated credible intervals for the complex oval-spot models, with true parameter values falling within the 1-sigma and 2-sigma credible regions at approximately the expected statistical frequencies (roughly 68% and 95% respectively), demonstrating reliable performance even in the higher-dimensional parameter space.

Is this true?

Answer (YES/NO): NO